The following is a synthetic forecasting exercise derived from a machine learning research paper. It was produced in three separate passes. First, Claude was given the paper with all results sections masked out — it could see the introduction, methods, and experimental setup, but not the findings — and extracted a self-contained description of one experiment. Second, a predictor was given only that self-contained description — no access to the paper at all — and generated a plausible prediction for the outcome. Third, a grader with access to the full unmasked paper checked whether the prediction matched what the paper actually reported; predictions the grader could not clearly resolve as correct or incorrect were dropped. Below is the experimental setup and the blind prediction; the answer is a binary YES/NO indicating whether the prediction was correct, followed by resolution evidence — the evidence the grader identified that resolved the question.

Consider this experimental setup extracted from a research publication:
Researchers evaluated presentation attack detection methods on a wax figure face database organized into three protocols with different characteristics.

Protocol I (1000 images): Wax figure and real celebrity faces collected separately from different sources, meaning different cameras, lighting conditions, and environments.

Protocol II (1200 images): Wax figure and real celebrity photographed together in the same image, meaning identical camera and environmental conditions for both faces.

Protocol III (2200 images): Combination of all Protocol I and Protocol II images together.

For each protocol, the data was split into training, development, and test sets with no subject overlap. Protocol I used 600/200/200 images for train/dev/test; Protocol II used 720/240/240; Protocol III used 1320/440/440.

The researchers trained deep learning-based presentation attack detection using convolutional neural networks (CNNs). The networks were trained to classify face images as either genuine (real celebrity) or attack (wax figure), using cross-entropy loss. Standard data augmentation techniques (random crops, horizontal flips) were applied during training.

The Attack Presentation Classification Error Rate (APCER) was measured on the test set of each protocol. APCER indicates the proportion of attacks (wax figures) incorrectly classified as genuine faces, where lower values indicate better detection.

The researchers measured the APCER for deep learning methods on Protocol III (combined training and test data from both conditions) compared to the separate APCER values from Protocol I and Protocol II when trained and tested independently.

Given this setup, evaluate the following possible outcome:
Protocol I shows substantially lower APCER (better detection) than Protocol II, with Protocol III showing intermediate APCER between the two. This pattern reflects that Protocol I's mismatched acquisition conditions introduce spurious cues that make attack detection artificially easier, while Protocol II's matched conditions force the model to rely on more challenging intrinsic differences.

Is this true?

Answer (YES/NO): NO